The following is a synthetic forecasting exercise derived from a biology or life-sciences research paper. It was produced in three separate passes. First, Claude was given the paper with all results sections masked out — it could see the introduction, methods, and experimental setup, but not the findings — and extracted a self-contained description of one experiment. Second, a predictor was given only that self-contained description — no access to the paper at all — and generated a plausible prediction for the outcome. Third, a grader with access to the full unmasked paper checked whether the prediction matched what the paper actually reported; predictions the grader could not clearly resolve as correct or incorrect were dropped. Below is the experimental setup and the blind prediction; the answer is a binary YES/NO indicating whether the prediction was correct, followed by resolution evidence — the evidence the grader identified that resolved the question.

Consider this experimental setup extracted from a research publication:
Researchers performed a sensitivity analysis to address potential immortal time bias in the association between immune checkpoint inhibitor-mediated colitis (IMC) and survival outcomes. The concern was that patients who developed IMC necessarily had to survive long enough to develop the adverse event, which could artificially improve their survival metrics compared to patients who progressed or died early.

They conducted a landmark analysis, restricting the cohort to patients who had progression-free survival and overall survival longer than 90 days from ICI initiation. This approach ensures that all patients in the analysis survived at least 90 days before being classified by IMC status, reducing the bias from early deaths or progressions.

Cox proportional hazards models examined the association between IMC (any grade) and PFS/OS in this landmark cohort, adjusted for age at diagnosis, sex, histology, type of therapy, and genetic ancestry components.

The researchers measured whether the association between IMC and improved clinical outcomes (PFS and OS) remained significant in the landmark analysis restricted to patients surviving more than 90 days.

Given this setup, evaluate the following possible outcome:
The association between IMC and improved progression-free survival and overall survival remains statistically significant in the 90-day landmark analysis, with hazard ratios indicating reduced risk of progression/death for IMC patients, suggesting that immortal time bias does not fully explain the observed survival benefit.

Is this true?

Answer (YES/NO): NO